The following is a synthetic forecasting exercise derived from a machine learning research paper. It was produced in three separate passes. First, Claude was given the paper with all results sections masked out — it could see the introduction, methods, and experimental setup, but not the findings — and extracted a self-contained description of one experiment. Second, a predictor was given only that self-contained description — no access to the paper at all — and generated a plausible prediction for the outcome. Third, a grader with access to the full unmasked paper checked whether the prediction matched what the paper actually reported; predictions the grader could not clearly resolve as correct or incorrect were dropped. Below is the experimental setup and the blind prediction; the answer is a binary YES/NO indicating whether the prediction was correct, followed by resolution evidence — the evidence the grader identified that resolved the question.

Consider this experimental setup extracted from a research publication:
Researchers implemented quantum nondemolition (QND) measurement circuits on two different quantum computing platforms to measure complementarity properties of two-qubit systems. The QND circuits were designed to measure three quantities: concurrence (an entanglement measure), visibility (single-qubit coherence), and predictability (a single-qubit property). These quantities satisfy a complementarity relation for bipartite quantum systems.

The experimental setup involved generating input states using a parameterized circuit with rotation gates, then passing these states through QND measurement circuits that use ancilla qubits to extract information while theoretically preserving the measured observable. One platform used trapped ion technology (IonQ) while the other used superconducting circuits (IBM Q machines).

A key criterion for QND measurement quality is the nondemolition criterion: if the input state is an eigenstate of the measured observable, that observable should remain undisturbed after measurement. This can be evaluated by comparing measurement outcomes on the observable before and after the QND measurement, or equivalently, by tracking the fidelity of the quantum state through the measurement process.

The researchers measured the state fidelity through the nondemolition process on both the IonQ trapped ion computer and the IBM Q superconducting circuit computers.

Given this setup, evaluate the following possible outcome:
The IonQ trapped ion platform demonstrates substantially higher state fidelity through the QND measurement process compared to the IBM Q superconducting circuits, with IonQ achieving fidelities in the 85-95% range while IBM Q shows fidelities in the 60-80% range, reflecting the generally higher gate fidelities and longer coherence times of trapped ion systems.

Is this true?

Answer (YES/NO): NO